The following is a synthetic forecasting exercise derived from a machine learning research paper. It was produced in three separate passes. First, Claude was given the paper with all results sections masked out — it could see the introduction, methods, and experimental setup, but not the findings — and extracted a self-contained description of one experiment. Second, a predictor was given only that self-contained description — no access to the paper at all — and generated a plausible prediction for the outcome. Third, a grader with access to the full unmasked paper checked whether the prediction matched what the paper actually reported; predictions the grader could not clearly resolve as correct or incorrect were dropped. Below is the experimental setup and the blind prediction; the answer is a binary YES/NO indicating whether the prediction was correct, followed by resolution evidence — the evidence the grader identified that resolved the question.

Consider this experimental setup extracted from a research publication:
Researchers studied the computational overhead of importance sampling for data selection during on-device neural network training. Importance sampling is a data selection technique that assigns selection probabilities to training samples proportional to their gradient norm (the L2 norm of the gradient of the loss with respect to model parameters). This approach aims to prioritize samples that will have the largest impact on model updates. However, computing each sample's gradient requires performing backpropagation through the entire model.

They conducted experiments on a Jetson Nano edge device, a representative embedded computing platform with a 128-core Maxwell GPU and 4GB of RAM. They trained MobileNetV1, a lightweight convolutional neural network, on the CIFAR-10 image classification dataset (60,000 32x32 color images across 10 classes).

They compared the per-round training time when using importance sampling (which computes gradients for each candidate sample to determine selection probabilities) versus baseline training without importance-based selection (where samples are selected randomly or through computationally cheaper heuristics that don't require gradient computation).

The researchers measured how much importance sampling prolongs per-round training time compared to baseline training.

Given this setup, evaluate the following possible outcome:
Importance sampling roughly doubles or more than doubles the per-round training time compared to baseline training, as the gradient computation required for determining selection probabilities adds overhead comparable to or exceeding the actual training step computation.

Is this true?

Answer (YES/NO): YES